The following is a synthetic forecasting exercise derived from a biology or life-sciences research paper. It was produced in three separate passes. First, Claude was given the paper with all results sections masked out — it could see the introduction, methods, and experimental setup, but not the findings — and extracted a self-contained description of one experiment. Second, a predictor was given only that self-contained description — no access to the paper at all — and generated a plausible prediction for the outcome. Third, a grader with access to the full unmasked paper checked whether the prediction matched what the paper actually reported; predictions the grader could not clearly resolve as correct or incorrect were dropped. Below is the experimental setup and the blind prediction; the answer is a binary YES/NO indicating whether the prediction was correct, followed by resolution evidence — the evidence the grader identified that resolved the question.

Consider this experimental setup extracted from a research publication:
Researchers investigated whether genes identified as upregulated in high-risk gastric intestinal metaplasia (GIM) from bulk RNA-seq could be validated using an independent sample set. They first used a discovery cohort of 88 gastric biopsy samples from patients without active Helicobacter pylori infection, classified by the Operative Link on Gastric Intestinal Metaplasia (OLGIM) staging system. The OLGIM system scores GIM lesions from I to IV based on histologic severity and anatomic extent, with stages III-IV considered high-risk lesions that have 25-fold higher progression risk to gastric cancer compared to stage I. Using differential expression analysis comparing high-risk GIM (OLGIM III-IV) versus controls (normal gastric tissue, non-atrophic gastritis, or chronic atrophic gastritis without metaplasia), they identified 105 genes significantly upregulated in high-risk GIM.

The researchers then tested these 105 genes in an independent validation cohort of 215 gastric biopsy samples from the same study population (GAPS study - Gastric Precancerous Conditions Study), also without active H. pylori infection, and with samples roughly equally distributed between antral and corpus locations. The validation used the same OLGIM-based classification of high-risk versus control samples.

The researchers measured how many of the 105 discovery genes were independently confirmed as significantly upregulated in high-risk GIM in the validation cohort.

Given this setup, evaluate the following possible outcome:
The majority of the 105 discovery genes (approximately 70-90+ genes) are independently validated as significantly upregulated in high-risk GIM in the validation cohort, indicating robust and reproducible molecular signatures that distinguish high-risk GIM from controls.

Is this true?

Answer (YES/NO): YES